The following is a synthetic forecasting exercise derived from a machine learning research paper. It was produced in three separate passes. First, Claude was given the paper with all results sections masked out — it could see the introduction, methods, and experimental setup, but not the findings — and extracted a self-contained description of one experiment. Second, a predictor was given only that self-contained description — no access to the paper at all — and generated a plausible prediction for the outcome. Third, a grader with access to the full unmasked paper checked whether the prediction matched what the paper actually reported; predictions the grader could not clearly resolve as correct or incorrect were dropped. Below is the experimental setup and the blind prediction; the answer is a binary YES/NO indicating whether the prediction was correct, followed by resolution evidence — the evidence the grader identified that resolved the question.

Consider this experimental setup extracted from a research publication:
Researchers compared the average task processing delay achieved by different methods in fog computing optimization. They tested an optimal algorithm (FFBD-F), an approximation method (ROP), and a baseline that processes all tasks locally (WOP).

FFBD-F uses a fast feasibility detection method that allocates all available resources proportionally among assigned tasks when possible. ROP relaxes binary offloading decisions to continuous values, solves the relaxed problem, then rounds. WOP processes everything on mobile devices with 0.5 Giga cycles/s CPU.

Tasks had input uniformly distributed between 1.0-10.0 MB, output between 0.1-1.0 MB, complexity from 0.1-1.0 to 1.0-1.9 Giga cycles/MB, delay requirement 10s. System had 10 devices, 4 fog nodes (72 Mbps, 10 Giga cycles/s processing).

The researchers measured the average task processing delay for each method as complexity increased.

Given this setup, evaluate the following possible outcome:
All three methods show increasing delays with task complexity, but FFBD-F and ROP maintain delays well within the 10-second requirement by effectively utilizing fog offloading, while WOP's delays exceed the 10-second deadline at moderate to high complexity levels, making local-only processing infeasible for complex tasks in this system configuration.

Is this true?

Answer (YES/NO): NO